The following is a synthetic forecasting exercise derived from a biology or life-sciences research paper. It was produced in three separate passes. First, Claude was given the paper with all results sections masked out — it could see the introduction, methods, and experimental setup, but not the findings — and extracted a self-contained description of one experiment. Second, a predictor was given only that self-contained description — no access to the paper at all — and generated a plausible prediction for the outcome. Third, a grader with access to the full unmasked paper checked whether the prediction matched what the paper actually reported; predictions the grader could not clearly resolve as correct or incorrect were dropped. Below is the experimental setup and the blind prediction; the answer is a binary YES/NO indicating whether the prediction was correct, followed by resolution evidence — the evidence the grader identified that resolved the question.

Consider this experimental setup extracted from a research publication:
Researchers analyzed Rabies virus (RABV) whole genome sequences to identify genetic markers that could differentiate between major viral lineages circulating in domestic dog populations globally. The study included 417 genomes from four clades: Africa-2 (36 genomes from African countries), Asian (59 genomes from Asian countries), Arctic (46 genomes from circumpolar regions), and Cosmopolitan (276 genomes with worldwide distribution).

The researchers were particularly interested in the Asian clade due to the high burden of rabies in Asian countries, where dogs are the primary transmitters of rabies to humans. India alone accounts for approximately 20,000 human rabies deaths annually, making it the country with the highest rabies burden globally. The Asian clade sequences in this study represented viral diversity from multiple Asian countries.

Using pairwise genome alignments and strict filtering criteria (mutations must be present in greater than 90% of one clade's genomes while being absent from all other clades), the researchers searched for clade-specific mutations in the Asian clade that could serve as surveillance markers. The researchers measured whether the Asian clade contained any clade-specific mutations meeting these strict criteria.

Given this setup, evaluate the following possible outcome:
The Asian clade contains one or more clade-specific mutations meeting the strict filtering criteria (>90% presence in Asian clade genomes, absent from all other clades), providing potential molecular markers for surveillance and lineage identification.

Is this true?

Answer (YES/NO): YES